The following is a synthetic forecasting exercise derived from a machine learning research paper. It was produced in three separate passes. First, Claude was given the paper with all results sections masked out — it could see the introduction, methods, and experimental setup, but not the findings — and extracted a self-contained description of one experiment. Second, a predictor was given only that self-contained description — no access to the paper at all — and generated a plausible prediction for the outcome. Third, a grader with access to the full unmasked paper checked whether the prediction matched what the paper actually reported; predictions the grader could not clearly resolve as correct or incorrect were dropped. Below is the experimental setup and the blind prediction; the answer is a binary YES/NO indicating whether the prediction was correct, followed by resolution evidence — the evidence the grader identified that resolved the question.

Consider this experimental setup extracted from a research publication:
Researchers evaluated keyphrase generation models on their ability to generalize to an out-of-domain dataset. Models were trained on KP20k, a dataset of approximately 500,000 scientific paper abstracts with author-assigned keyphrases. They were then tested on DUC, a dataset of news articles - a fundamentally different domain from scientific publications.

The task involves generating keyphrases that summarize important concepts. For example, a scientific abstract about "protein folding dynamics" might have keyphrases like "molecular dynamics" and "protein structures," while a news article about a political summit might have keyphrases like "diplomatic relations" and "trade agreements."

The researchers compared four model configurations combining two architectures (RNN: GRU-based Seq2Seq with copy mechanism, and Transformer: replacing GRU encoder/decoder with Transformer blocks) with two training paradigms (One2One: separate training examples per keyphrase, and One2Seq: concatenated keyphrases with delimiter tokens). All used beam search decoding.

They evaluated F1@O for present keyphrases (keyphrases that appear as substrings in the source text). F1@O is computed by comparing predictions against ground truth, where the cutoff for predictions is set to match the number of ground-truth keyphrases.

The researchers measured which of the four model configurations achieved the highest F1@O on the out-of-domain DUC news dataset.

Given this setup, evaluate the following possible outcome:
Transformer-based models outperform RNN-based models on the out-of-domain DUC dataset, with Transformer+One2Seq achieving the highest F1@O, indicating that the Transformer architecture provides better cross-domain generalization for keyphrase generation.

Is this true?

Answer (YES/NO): NO